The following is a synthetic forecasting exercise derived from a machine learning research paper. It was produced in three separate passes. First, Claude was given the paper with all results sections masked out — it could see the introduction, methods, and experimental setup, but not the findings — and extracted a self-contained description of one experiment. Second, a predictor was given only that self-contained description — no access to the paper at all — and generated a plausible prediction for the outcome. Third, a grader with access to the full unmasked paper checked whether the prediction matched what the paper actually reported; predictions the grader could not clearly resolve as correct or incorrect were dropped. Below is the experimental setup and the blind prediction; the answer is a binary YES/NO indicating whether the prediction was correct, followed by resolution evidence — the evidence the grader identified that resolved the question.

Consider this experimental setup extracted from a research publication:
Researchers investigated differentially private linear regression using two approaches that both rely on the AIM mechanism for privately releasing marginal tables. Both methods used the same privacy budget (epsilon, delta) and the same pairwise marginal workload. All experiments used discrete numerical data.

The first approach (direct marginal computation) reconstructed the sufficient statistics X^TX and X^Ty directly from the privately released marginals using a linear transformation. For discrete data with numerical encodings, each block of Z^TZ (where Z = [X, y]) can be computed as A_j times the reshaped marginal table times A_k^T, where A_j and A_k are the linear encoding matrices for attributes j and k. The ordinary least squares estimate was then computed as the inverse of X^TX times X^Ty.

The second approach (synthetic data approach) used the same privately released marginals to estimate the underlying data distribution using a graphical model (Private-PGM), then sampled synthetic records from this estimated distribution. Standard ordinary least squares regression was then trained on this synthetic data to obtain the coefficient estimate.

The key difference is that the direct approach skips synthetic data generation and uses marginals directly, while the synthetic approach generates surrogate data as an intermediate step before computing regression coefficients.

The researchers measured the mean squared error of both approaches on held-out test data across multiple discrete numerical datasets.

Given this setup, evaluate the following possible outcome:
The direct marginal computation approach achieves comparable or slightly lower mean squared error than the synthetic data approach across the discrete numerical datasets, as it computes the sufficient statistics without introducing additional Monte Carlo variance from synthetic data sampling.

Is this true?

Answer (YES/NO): YES